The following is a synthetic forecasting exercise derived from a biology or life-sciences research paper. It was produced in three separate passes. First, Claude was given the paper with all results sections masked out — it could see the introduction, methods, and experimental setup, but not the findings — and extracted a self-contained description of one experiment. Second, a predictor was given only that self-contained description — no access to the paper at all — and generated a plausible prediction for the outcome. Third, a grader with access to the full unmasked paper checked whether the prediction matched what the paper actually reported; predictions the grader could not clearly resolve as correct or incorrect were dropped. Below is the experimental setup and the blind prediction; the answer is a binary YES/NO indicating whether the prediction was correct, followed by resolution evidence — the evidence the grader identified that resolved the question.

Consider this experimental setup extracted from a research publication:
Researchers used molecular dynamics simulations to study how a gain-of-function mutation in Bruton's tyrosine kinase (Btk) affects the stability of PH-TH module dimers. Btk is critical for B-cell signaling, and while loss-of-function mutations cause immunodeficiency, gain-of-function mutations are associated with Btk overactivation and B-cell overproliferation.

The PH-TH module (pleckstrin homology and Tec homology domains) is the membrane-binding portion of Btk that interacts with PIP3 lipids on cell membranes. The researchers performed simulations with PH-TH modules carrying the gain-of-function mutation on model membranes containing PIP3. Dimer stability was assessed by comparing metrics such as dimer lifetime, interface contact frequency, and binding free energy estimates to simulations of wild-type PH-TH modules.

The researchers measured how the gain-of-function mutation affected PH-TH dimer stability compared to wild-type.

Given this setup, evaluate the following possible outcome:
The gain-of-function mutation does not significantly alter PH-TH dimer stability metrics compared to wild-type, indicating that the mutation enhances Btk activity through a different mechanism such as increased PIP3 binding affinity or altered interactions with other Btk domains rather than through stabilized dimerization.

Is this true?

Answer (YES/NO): NO